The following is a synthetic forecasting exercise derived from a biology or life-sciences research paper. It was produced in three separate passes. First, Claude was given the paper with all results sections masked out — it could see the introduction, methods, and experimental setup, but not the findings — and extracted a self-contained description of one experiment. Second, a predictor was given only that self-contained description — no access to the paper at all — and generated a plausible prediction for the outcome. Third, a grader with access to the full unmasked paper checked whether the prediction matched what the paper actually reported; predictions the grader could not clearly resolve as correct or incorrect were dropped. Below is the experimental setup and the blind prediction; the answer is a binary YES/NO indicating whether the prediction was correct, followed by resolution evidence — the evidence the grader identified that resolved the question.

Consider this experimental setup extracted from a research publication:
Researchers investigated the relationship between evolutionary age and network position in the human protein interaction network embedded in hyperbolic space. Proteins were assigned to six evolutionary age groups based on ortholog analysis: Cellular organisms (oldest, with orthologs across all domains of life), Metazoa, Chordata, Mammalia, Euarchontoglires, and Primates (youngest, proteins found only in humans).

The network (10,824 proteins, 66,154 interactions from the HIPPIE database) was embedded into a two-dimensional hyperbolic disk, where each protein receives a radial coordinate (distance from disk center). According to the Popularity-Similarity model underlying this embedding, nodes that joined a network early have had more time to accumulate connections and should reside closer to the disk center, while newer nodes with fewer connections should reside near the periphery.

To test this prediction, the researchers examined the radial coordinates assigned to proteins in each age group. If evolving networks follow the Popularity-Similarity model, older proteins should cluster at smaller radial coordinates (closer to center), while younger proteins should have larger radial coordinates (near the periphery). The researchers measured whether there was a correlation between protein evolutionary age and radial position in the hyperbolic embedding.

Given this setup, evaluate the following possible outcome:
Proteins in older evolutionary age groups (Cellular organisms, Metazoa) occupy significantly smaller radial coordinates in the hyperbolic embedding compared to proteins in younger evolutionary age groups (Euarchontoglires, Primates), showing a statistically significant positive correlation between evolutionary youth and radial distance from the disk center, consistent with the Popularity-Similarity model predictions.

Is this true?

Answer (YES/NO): YES